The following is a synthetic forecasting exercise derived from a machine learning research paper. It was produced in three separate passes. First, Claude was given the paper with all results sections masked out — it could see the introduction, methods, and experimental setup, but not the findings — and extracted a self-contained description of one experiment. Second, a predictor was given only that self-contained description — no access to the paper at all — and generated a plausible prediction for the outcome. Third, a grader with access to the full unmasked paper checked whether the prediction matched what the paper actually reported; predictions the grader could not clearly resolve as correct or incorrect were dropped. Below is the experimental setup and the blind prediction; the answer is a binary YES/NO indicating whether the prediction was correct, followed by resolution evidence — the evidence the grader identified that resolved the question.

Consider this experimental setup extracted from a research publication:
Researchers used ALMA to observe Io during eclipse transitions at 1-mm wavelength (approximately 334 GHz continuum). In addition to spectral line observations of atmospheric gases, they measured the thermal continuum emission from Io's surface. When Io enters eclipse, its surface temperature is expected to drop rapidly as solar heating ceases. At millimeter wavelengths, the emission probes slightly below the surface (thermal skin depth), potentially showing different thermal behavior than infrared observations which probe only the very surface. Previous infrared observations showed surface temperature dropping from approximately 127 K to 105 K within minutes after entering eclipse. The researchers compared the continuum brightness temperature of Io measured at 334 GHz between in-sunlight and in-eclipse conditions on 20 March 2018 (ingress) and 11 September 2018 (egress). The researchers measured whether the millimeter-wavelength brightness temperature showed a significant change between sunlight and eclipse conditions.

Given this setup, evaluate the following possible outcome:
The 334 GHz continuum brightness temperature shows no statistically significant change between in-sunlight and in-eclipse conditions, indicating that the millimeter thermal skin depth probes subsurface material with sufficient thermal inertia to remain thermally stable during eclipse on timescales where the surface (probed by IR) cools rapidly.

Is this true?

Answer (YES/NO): NO